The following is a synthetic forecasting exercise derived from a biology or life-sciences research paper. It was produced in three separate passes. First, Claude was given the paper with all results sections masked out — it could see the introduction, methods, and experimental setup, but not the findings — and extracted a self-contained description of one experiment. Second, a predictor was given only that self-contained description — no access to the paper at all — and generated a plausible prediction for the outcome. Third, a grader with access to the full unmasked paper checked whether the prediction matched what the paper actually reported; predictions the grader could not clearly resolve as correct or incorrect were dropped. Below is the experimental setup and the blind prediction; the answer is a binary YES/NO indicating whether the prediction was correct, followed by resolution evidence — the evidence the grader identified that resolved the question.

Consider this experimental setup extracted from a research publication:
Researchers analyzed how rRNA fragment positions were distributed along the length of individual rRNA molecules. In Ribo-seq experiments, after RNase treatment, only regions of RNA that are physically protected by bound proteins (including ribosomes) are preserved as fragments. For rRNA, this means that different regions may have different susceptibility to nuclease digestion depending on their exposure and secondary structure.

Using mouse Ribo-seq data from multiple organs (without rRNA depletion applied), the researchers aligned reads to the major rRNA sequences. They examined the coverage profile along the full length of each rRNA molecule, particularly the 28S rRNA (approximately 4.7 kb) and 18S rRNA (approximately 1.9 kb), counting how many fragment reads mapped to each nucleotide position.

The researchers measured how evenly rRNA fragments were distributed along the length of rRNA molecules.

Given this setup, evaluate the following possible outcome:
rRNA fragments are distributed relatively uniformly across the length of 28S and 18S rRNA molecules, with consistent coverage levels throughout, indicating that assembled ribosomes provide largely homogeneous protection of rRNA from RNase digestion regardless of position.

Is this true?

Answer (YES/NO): NO